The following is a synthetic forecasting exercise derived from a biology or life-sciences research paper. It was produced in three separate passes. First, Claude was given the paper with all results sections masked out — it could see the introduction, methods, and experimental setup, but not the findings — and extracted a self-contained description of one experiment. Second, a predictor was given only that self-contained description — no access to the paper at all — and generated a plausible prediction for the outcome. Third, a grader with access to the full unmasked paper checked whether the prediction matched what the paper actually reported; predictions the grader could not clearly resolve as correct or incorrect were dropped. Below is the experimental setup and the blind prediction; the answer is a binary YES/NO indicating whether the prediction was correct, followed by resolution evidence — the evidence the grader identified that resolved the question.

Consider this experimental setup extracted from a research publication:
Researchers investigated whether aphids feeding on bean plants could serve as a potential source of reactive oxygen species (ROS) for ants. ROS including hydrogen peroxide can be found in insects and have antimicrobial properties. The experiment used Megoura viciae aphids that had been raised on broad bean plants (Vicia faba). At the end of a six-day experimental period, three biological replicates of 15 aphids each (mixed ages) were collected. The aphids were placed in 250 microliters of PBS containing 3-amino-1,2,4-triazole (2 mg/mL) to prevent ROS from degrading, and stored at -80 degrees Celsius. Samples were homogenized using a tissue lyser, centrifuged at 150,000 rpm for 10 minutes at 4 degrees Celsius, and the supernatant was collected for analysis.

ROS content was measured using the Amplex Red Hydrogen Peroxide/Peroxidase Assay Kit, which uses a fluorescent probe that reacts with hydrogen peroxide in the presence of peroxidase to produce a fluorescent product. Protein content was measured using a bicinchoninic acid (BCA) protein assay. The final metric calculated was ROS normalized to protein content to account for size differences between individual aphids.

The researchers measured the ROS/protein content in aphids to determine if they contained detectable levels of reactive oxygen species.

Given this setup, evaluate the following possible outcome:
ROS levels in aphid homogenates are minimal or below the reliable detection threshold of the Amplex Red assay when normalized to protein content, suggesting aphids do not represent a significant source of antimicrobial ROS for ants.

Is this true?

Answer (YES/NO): NO